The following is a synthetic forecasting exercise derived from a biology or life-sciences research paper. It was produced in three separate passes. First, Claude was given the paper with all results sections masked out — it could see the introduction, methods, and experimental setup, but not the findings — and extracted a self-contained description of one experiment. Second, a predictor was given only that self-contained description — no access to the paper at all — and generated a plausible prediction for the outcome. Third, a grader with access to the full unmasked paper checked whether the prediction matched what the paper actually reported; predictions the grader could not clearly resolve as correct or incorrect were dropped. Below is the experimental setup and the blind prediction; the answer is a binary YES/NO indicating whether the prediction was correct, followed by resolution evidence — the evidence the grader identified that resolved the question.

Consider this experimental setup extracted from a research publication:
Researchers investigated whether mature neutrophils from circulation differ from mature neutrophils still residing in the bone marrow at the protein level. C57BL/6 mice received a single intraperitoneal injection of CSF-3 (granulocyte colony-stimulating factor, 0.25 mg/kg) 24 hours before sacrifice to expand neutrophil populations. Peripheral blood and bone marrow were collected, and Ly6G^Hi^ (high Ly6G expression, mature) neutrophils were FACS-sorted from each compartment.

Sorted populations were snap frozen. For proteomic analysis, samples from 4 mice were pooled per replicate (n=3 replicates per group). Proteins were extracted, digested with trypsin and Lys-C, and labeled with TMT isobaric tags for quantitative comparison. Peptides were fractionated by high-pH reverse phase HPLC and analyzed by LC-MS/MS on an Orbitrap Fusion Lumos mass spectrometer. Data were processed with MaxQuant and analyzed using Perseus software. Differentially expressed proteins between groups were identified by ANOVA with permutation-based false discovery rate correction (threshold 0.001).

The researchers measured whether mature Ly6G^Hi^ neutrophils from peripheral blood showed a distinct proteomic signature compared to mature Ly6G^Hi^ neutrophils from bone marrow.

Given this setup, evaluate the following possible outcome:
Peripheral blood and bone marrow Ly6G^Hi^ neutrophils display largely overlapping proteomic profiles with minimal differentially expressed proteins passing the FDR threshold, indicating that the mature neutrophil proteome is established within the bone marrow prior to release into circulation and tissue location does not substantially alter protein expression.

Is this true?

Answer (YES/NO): YES